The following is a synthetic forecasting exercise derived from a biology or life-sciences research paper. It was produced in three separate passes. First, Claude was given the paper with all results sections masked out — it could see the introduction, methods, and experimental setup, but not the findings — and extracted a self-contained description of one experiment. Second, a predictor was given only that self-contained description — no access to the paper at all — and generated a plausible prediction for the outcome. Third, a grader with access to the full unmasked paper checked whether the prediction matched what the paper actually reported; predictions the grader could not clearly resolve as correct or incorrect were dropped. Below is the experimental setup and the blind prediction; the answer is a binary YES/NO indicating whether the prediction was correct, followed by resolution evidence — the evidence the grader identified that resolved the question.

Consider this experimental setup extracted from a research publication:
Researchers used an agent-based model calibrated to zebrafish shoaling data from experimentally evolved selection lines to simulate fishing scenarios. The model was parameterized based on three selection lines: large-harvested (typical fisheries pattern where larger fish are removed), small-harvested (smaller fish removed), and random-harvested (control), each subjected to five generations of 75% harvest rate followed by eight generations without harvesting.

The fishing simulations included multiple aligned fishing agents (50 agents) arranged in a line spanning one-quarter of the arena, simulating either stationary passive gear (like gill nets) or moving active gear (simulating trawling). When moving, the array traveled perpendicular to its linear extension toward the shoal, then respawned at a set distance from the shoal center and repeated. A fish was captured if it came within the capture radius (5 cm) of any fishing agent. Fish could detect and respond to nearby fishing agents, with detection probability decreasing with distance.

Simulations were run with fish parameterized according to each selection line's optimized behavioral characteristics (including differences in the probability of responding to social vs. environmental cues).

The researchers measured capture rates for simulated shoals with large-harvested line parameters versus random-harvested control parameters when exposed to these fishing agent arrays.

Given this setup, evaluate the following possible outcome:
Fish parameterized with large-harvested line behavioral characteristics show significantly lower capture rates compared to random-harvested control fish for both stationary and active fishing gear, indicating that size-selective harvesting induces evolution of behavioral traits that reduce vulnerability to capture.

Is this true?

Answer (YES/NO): YES